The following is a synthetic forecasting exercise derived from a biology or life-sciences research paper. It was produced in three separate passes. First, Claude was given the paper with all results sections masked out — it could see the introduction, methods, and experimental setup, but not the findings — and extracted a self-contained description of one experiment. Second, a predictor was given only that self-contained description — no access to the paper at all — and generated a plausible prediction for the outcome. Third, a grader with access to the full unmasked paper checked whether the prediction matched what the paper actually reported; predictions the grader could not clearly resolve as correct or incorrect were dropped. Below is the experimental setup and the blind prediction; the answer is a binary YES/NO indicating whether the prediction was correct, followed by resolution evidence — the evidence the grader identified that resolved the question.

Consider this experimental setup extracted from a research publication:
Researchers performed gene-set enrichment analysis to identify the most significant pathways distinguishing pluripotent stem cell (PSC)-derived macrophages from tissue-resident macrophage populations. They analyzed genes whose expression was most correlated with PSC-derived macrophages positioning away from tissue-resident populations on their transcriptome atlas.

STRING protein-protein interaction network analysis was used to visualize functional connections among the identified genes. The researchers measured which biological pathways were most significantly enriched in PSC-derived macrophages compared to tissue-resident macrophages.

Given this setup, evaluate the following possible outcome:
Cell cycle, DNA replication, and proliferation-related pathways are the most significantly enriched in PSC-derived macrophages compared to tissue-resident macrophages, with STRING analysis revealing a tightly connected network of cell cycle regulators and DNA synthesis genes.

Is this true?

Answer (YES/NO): NO